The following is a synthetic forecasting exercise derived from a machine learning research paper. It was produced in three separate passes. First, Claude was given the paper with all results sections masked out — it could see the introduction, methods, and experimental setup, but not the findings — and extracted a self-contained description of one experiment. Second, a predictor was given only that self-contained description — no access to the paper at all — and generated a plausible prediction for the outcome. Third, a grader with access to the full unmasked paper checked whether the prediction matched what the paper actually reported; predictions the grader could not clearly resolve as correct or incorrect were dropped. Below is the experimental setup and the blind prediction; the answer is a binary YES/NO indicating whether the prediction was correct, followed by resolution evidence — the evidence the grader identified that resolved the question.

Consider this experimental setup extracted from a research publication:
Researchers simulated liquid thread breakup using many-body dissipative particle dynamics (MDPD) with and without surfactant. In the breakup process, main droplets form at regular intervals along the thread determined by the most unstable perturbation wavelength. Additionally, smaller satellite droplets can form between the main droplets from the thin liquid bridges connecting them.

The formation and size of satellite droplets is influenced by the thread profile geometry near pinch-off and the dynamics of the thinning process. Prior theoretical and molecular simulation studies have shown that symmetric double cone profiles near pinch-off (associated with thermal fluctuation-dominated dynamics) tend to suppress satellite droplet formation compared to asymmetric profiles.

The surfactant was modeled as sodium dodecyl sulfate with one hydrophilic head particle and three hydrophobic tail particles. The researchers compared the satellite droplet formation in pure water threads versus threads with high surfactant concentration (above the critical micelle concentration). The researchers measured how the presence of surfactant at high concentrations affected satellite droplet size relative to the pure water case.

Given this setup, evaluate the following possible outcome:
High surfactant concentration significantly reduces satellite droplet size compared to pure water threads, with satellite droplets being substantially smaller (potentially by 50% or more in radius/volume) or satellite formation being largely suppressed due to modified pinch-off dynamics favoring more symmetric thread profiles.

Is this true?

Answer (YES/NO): NO